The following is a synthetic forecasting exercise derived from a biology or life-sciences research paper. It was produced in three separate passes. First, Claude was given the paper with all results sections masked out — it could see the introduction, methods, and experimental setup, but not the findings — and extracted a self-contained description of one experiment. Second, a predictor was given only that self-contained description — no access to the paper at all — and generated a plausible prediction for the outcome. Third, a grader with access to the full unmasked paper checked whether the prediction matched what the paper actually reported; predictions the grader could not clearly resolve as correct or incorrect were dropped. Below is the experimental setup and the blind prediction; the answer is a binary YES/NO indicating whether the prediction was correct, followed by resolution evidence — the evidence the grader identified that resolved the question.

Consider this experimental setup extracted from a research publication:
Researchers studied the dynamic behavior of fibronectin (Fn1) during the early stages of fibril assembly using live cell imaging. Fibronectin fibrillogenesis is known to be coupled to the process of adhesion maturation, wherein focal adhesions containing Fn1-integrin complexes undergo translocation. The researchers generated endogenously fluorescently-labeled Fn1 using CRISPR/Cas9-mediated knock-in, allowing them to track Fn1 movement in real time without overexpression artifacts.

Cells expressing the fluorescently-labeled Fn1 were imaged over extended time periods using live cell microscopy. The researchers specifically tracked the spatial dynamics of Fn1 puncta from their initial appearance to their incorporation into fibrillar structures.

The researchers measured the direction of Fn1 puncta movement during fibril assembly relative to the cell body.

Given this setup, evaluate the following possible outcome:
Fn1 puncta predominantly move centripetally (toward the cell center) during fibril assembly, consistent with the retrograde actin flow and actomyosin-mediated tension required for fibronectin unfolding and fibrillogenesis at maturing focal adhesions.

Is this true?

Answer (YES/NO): YES